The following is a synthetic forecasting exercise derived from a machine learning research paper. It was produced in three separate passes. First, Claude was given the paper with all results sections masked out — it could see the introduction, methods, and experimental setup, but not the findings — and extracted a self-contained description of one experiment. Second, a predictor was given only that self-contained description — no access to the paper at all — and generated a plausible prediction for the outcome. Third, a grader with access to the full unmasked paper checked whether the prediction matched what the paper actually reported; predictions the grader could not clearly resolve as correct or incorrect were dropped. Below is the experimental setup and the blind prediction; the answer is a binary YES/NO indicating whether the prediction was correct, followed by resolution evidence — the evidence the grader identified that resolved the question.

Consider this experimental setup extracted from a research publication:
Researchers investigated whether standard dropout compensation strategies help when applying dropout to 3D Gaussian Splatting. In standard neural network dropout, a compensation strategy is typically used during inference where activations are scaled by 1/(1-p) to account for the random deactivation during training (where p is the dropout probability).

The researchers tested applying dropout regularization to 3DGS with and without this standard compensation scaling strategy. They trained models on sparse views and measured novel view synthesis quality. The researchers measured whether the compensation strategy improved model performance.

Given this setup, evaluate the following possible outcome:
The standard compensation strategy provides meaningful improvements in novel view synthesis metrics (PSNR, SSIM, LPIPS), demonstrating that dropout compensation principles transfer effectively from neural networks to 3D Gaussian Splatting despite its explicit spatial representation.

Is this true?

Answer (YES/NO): NO